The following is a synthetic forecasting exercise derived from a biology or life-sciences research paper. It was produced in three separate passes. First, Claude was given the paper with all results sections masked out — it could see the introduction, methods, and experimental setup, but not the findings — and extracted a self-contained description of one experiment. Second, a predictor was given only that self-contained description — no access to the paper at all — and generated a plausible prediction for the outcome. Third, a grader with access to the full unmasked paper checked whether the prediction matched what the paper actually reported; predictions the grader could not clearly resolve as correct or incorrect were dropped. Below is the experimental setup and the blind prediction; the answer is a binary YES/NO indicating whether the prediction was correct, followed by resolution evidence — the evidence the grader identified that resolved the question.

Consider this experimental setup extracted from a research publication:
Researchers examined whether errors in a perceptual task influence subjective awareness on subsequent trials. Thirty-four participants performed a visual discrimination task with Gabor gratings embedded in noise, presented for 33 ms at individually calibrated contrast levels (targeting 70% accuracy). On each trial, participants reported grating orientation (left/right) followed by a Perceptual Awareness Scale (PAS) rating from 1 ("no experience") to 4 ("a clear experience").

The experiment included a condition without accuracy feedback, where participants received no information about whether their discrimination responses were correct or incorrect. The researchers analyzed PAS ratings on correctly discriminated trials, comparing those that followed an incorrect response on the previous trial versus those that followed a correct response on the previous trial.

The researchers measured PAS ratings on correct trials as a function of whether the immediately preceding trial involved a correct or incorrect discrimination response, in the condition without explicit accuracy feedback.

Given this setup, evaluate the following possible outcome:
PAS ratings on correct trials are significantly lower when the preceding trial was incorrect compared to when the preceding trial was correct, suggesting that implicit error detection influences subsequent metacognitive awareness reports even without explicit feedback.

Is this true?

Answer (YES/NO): YES